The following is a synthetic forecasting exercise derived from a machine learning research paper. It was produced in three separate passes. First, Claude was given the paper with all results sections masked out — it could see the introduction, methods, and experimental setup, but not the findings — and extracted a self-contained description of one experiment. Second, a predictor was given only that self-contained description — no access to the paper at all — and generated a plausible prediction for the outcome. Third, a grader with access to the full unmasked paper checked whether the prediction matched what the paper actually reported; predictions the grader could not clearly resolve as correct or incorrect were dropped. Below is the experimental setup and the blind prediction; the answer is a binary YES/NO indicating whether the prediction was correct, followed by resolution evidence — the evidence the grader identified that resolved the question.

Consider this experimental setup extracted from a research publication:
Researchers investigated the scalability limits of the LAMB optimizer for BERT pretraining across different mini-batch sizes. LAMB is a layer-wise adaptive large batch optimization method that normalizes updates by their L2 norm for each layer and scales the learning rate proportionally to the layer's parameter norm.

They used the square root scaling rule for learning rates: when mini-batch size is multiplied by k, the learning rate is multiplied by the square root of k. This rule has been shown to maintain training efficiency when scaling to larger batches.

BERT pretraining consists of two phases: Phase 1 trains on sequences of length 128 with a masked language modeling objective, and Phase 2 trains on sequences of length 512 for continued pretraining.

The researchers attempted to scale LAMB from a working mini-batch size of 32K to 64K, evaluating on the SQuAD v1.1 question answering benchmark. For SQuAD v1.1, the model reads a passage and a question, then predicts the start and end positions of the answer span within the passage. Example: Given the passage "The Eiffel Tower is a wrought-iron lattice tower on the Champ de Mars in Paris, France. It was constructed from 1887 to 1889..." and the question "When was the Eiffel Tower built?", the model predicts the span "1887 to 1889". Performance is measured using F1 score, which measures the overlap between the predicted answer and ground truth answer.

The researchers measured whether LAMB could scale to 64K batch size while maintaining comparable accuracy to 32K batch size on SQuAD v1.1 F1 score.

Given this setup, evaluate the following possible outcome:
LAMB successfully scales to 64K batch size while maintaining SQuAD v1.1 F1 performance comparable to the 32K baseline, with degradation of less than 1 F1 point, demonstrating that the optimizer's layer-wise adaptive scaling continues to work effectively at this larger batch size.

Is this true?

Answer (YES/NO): YES